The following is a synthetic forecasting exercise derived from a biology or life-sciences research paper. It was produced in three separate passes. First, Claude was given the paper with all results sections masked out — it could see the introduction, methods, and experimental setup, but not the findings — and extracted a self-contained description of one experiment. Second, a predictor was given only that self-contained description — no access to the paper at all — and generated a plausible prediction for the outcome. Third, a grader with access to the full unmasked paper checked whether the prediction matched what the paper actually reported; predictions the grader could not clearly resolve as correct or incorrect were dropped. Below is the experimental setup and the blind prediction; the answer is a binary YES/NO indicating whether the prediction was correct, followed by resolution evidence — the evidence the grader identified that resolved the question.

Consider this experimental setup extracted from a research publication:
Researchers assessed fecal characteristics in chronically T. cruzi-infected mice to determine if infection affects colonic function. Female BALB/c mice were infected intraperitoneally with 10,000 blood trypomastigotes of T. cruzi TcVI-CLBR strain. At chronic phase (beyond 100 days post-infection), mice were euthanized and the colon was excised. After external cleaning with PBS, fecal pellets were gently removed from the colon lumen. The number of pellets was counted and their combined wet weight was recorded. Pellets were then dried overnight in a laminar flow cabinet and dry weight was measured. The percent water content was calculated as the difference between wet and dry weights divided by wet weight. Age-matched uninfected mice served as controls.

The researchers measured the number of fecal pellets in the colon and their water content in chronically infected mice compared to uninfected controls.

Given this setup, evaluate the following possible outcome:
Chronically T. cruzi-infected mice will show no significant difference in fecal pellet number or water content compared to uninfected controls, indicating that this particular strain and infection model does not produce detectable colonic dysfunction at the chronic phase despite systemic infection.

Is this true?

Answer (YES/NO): NO